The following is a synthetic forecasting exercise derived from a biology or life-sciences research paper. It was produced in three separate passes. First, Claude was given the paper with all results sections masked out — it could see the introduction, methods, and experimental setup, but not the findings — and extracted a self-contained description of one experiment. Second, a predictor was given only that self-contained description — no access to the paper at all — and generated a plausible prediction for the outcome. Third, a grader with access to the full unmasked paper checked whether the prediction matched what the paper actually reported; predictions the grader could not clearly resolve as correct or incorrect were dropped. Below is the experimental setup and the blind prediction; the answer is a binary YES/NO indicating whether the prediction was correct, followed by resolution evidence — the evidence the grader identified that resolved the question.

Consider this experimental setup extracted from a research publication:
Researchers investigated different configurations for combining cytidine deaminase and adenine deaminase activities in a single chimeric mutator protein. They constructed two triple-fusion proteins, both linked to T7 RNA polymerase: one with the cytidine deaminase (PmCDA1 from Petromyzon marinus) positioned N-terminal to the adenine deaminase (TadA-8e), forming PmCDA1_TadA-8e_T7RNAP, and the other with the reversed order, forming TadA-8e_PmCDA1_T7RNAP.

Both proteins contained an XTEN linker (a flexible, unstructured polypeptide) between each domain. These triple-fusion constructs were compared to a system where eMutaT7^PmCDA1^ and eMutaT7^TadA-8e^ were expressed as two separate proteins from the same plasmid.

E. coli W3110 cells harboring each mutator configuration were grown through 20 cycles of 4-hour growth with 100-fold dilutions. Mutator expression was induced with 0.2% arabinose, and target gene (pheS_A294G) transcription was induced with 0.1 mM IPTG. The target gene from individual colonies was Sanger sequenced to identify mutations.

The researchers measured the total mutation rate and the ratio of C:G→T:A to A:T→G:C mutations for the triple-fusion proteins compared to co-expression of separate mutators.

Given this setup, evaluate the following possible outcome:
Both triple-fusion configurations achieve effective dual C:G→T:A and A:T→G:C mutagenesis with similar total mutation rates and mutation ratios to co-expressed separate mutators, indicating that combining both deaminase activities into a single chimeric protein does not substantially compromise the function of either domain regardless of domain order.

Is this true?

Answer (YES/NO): NO